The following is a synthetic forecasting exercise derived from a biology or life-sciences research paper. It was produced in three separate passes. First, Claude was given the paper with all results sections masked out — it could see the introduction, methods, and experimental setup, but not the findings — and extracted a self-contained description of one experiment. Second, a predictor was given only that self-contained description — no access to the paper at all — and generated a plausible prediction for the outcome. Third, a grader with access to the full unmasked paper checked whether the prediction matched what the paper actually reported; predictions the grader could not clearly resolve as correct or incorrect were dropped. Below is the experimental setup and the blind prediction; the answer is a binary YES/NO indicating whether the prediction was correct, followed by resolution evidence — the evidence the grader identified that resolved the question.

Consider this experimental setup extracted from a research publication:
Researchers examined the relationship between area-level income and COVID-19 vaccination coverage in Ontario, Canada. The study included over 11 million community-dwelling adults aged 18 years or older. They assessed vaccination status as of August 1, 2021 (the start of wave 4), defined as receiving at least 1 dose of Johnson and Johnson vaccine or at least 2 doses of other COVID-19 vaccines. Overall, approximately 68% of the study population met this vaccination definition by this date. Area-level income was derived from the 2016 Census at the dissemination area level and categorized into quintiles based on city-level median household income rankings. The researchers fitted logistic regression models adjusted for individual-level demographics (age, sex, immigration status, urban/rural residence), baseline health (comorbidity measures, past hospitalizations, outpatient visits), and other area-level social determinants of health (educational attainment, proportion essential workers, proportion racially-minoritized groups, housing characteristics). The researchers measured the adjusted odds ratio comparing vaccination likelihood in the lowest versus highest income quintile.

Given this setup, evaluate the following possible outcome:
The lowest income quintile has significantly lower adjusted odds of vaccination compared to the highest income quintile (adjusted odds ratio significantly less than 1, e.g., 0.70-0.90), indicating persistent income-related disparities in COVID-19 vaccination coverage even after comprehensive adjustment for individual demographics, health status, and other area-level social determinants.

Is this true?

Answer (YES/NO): YES